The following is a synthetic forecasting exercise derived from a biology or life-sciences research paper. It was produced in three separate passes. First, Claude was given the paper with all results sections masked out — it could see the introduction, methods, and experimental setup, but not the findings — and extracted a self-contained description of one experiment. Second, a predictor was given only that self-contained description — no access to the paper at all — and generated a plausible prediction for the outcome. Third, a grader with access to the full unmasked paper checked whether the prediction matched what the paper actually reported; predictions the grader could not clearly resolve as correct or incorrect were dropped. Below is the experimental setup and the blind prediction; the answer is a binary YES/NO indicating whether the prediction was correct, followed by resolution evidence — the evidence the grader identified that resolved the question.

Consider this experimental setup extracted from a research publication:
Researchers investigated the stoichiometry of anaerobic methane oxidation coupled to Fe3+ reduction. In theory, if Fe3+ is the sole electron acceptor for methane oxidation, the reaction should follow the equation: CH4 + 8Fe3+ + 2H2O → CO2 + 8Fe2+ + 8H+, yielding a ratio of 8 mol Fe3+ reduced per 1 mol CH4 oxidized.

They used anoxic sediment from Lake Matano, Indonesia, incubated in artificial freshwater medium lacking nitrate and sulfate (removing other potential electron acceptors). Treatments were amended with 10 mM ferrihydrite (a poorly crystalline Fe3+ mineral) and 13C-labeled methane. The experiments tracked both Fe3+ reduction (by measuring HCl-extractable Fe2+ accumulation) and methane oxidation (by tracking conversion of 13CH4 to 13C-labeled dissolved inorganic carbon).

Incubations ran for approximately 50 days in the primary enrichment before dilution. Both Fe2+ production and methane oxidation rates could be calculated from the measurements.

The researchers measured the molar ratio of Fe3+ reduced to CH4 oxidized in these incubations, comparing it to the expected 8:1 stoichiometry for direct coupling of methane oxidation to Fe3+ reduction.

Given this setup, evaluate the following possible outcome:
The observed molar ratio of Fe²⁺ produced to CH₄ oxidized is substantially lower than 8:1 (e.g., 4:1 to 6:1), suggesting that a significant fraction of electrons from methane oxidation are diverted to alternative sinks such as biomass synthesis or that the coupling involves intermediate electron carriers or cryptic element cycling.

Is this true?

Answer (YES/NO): YES